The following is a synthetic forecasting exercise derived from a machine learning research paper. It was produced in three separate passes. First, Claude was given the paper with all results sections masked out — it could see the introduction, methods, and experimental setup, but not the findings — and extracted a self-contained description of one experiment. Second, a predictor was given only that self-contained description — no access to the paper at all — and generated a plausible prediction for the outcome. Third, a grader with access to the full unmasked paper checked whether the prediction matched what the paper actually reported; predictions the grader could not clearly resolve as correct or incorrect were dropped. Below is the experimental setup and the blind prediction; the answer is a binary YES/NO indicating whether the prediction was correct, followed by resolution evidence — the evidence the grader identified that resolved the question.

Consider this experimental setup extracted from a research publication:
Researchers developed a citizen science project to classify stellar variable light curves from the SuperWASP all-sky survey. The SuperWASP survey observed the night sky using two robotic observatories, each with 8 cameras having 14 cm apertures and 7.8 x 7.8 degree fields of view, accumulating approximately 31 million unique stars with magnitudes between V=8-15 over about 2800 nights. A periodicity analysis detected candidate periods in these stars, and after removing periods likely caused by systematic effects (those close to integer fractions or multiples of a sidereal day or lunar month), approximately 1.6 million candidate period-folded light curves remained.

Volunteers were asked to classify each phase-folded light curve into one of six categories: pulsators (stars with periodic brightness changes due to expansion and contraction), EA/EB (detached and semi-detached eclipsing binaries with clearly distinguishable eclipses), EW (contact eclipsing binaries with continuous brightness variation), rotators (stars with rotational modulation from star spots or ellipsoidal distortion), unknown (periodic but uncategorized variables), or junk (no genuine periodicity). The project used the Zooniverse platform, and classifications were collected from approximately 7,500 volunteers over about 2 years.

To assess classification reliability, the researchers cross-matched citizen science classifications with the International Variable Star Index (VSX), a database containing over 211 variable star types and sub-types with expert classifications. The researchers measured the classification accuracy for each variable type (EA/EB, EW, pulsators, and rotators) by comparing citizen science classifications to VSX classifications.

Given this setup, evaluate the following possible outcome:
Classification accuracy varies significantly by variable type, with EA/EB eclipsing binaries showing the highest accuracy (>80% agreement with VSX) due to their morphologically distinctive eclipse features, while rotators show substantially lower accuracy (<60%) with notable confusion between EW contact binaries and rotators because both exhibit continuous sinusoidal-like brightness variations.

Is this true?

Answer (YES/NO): YES